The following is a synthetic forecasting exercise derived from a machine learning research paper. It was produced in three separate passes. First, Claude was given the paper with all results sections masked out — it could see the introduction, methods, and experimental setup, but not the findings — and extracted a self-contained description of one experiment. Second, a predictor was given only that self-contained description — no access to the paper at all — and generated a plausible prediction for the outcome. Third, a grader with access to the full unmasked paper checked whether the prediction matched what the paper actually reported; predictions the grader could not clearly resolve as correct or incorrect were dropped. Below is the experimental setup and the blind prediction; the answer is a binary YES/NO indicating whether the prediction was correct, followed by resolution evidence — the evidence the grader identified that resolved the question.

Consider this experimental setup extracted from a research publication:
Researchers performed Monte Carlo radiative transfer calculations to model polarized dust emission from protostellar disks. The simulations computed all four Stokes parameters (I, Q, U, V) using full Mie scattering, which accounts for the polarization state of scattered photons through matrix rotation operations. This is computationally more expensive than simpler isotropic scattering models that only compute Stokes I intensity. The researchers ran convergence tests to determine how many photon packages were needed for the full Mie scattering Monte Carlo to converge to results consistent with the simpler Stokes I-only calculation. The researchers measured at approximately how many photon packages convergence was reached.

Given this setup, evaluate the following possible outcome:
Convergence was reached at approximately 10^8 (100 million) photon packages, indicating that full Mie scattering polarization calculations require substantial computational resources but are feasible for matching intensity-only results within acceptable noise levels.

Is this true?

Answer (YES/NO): NO